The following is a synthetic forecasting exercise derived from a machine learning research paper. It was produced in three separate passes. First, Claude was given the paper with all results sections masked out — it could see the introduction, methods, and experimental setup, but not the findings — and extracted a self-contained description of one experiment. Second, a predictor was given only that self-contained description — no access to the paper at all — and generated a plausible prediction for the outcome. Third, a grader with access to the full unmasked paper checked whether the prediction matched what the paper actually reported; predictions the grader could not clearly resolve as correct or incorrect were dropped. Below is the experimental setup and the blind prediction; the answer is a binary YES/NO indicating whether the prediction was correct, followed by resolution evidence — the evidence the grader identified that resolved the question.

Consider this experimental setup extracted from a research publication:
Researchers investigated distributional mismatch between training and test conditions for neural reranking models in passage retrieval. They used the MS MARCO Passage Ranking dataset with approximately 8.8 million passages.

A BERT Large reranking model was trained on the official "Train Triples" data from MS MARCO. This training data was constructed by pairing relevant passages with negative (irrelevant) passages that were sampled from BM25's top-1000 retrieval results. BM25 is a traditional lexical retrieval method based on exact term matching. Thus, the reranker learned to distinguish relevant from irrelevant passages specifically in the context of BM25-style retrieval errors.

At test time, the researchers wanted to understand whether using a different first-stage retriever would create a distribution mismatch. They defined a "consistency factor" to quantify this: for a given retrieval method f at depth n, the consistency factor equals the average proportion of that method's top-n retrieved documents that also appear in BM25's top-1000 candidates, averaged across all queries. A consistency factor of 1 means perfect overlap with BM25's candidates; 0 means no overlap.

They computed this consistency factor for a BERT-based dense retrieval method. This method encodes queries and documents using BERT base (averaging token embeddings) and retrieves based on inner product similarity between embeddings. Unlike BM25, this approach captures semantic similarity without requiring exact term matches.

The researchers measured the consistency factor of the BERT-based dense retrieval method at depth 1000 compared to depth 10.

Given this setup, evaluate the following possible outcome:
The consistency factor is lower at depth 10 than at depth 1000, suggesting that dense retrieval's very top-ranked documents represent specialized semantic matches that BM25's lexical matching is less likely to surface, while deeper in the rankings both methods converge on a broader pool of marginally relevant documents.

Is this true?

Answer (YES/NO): NO